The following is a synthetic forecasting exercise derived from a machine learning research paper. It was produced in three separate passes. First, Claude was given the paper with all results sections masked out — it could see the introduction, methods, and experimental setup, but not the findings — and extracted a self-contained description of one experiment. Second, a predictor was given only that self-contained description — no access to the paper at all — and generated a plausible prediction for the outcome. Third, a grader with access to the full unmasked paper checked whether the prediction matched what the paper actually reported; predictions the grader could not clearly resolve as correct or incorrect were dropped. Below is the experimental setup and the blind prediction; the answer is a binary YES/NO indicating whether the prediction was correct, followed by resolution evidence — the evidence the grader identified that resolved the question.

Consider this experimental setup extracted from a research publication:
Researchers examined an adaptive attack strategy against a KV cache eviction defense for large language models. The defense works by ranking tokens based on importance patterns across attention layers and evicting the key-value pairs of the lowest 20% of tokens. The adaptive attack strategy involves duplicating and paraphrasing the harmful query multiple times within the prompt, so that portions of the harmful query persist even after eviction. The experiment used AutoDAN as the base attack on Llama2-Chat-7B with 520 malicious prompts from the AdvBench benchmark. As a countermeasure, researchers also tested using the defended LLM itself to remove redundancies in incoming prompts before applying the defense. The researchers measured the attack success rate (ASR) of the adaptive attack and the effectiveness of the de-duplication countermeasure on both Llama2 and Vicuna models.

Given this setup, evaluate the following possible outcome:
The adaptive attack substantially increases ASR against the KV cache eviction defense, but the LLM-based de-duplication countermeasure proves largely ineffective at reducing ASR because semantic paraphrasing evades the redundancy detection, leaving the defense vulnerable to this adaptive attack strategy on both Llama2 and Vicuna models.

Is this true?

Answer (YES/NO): NO